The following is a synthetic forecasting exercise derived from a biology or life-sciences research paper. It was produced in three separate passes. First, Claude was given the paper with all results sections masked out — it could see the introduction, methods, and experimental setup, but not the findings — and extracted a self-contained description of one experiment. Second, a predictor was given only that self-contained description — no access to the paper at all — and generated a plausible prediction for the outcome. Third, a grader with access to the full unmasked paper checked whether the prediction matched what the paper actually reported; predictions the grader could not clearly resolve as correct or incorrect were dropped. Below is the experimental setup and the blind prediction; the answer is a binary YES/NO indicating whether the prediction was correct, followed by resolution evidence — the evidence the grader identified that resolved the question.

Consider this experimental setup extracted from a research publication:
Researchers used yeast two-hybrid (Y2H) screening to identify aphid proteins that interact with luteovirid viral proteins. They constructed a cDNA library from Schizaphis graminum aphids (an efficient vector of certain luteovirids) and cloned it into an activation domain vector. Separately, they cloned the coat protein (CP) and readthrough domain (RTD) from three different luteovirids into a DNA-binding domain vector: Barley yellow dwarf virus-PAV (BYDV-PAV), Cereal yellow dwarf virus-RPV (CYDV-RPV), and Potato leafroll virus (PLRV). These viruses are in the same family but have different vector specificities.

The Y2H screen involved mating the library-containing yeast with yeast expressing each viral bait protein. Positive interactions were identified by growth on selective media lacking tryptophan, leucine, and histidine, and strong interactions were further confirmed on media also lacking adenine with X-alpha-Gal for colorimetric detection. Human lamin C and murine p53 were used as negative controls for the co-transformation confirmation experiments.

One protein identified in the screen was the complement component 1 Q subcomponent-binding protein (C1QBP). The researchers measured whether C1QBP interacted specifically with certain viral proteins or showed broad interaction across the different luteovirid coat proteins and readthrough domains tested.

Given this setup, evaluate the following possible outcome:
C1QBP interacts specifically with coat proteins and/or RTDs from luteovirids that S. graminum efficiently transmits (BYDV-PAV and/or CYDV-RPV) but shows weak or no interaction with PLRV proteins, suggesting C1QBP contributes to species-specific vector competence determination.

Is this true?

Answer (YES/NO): NO